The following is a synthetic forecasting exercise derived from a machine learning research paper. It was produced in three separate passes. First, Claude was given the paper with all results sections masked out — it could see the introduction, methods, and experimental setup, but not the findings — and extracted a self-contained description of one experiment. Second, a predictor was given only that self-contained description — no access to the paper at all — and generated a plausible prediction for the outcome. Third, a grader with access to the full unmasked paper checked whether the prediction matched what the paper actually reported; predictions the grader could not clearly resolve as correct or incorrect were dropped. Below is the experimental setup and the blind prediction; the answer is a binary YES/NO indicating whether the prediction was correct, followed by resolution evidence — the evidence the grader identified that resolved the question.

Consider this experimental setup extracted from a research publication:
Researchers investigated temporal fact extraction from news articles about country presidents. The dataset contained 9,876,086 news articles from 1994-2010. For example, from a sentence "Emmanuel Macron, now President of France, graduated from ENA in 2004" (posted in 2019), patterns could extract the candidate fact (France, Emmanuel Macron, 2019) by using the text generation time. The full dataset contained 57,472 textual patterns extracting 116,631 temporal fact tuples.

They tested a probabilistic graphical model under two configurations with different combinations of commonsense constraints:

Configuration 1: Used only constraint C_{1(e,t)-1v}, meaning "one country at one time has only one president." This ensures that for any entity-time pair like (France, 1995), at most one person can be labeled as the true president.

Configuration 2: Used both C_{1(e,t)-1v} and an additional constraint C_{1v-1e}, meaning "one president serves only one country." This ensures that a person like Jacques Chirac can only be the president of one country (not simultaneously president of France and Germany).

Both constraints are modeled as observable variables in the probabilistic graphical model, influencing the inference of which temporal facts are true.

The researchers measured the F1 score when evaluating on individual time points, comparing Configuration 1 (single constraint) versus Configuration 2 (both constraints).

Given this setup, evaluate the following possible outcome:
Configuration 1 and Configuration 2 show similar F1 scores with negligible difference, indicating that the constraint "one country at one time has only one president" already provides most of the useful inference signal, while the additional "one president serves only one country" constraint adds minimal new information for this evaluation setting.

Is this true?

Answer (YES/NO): NO